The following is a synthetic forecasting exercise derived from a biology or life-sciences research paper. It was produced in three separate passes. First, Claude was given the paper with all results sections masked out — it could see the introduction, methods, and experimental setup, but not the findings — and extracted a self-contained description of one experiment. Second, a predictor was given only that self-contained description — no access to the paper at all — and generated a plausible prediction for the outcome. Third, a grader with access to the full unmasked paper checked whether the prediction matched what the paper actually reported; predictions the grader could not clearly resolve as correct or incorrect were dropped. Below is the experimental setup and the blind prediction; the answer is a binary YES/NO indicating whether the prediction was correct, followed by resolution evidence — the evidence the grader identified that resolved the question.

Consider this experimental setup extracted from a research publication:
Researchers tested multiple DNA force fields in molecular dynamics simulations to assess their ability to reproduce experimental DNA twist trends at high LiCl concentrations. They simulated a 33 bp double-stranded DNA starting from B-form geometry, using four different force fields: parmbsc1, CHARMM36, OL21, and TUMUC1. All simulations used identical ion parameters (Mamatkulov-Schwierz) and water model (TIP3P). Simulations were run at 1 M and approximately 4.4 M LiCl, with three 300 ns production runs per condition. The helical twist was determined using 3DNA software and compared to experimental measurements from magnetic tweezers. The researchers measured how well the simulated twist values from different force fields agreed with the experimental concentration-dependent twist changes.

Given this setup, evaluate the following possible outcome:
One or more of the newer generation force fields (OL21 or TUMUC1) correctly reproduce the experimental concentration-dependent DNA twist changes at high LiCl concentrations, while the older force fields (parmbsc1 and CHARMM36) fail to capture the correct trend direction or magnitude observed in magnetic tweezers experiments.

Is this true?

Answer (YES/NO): NO